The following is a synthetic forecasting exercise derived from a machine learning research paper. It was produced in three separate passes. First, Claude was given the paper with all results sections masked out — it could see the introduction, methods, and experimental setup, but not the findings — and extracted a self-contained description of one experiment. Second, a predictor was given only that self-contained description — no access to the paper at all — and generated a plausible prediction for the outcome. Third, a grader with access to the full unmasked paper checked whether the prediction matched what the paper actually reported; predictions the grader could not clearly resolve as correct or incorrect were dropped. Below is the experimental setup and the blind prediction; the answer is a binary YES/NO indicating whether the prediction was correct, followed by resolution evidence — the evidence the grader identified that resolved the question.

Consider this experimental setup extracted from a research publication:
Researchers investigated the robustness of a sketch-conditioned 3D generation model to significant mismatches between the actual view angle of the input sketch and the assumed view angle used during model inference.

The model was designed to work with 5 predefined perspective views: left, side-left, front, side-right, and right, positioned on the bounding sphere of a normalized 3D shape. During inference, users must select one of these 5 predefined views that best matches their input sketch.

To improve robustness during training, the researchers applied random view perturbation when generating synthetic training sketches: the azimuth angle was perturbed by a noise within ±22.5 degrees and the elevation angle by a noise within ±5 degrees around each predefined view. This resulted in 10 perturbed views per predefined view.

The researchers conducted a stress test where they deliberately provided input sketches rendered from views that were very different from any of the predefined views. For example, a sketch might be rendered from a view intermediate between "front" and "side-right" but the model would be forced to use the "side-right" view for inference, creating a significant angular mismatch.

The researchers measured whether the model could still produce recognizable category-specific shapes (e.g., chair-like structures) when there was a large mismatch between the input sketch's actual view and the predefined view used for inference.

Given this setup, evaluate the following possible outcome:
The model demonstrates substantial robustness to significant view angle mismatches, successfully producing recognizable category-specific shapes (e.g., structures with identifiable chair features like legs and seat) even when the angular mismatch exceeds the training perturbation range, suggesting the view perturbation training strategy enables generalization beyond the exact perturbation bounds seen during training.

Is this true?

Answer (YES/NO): YES